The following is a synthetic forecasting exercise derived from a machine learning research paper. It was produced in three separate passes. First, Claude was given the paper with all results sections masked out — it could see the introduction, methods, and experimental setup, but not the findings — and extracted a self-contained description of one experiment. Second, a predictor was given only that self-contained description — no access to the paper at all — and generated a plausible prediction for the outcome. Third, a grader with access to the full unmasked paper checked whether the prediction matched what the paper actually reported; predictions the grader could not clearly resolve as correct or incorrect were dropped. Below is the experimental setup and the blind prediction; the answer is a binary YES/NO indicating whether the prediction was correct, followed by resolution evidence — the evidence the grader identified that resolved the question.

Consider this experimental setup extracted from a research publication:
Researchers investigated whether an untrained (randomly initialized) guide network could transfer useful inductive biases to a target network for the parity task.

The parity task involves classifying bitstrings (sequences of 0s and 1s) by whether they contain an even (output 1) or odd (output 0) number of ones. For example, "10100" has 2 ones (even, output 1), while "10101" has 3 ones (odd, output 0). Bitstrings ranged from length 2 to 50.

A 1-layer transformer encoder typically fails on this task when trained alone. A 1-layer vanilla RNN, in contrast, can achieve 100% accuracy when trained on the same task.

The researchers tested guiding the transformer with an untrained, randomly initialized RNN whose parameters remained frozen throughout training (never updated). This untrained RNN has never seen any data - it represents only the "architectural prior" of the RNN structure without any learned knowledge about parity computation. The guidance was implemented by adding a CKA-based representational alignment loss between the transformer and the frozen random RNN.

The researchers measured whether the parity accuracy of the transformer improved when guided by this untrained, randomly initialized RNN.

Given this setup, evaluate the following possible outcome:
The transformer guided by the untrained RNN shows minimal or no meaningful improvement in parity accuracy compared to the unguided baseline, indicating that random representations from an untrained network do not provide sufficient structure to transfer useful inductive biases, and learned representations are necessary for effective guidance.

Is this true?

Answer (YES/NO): YES